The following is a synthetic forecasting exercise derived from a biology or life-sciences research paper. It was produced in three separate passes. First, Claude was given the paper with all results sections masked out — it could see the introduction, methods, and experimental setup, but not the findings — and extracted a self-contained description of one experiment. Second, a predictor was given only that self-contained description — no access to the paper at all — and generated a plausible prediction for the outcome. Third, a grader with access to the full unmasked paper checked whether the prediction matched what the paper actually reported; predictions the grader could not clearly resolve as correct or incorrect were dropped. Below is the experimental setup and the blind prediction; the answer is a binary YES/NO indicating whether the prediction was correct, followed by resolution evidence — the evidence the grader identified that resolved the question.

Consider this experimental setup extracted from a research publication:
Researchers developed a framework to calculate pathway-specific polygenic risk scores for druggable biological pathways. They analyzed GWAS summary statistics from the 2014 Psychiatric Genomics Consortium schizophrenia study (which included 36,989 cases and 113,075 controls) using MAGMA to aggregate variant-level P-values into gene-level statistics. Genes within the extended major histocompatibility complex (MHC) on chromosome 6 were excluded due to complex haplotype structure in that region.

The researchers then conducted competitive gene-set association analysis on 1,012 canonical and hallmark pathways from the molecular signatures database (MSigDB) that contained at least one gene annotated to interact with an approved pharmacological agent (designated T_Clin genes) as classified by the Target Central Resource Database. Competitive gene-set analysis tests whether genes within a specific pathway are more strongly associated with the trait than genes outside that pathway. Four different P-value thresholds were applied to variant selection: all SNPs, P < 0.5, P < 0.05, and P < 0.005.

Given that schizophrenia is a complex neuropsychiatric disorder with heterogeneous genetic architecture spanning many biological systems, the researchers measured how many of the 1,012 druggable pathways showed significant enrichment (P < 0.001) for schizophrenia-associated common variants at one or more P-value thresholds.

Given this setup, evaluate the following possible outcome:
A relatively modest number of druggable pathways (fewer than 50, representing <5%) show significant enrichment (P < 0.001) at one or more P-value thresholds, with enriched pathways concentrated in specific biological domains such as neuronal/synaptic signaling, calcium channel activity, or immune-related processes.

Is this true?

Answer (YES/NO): NO